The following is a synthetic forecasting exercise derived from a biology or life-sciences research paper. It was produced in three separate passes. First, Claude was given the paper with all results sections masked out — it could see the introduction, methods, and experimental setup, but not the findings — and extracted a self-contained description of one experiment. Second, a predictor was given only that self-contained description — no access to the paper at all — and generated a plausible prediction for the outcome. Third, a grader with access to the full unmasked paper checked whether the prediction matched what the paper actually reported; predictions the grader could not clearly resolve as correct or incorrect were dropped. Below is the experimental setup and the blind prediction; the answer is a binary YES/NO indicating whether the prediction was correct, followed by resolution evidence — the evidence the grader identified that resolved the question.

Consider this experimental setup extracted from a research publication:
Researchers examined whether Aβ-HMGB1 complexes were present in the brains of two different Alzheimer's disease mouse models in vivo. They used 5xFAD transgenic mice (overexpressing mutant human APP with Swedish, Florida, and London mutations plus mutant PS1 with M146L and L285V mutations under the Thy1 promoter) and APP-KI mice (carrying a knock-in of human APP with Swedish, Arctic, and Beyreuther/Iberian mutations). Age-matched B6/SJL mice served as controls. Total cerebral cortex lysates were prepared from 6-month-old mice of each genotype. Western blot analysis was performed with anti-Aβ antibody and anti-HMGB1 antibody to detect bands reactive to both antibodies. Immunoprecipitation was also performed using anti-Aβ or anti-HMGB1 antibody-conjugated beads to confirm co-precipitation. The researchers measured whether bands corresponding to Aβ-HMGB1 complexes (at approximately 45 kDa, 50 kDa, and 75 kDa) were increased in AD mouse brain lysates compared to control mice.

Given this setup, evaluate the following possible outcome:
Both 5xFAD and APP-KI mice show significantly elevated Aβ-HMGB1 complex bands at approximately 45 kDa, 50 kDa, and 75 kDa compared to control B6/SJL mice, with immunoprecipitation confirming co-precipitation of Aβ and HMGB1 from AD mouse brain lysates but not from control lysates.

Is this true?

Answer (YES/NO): NO